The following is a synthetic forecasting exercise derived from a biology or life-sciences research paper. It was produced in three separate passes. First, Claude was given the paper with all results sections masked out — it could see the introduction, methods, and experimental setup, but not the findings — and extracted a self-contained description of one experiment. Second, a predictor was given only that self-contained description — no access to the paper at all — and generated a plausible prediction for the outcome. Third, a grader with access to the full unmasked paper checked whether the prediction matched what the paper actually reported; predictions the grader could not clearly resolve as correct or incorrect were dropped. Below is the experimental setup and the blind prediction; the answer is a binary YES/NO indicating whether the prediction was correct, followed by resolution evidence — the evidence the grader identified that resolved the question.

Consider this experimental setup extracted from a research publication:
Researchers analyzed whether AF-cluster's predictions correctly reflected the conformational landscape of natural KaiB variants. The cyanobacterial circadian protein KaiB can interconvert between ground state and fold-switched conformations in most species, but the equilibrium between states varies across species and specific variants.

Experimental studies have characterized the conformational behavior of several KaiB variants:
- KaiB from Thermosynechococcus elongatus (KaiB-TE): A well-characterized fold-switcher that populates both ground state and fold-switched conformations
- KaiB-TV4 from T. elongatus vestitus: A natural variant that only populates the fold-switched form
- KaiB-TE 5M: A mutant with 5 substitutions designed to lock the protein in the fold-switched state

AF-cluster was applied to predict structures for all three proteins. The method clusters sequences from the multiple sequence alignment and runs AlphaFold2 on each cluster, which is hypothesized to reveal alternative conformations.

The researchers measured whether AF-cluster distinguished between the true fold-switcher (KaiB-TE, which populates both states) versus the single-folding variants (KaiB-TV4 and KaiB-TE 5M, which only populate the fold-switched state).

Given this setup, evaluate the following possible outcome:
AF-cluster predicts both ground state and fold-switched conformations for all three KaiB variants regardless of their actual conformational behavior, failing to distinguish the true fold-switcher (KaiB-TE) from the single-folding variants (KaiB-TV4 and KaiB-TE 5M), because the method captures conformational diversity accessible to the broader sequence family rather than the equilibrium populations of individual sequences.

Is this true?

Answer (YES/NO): YES